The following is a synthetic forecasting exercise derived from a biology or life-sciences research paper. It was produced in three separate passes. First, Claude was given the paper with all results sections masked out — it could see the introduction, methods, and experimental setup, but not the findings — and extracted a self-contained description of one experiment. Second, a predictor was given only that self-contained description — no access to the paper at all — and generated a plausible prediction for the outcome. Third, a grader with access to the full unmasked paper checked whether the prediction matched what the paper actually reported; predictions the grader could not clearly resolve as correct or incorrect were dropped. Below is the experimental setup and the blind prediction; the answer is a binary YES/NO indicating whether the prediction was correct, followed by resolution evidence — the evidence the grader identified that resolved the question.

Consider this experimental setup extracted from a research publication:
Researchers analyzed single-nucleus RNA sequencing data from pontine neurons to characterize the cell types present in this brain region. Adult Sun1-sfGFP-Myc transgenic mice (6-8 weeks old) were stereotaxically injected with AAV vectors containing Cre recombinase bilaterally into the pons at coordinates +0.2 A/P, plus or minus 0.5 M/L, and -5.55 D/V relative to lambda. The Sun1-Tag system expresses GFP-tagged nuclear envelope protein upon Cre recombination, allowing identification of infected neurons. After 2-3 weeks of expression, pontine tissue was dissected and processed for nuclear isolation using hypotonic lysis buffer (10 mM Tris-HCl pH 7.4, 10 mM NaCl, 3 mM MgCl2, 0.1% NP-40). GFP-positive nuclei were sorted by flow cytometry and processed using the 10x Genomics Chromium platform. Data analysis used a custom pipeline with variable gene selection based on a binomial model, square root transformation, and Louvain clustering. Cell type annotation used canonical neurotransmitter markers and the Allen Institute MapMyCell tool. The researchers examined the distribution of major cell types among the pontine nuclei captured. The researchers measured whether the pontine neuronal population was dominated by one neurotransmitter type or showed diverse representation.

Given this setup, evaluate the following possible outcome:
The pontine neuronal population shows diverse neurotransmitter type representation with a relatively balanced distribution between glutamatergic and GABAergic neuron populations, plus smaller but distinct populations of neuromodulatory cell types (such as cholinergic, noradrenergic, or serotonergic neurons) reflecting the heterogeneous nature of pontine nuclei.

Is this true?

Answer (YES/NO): NO